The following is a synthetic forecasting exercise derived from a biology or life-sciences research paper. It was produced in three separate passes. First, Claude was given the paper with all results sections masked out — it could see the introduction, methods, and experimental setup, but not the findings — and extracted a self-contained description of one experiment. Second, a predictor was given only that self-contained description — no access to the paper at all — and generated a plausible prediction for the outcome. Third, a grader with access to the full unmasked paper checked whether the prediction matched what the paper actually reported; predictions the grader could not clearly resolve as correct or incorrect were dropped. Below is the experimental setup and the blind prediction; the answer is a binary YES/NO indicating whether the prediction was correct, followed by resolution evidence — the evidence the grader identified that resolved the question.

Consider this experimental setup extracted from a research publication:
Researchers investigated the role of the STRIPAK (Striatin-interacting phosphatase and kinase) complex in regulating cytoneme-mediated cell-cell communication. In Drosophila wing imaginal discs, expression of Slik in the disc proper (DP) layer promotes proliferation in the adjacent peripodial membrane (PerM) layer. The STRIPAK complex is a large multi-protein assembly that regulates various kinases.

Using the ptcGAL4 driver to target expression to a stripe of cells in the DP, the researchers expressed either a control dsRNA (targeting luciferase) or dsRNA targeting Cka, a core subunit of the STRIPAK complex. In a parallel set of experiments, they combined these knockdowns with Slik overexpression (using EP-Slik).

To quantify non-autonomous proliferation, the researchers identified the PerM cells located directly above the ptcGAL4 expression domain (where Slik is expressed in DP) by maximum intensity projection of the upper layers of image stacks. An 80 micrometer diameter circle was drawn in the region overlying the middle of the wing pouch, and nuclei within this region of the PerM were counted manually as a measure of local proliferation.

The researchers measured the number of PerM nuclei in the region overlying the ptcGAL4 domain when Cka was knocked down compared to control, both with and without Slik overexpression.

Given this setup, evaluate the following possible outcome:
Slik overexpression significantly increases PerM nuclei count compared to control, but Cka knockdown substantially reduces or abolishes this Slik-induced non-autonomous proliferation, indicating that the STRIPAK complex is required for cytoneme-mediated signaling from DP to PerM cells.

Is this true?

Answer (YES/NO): YES